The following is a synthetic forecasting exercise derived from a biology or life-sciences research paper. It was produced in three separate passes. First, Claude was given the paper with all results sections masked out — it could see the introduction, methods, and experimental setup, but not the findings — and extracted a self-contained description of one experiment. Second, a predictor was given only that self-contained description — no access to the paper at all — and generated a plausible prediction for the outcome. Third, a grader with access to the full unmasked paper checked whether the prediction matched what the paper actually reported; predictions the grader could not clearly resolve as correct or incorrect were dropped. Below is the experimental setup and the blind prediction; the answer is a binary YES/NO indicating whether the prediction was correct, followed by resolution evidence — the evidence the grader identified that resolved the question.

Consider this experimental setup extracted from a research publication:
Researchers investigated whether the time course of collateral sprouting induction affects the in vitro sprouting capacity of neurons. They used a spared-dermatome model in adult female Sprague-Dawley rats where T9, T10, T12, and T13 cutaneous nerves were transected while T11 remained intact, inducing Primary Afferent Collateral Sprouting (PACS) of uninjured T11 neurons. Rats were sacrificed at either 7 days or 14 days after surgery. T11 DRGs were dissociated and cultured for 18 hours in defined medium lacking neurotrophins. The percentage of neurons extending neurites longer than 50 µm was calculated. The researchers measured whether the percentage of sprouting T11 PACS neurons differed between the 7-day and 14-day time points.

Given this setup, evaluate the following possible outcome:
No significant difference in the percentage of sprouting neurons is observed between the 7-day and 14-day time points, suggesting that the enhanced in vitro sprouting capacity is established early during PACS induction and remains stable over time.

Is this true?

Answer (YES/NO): YES